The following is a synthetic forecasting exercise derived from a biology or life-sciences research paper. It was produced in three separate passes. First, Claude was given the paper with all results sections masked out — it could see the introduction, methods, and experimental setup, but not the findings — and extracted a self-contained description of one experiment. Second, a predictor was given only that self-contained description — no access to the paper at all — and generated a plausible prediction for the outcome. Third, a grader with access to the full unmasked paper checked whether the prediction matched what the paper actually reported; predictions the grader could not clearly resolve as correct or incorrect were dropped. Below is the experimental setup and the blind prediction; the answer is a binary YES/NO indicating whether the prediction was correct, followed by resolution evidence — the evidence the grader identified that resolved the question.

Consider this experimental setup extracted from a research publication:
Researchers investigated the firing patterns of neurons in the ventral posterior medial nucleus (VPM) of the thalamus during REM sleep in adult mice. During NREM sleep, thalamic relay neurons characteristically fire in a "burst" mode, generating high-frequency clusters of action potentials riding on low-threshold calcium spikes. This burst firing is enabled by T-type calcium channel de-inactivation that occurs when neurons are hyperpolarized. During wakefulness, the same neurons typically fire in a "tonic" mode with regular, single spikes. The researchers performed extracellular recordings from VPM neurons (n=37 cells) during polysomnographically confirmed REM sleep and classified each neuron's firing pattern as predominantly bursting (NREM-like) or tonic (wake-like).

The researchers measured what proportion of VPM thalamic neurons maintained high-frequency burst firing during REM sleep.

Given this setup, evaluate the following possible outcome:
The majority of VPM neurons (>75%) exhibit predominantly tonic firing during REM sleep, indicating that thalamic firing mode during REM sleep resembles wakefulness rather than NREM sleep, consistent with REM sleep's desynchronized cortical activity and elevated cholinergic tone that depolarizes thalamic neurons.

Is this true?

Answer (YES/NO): NO